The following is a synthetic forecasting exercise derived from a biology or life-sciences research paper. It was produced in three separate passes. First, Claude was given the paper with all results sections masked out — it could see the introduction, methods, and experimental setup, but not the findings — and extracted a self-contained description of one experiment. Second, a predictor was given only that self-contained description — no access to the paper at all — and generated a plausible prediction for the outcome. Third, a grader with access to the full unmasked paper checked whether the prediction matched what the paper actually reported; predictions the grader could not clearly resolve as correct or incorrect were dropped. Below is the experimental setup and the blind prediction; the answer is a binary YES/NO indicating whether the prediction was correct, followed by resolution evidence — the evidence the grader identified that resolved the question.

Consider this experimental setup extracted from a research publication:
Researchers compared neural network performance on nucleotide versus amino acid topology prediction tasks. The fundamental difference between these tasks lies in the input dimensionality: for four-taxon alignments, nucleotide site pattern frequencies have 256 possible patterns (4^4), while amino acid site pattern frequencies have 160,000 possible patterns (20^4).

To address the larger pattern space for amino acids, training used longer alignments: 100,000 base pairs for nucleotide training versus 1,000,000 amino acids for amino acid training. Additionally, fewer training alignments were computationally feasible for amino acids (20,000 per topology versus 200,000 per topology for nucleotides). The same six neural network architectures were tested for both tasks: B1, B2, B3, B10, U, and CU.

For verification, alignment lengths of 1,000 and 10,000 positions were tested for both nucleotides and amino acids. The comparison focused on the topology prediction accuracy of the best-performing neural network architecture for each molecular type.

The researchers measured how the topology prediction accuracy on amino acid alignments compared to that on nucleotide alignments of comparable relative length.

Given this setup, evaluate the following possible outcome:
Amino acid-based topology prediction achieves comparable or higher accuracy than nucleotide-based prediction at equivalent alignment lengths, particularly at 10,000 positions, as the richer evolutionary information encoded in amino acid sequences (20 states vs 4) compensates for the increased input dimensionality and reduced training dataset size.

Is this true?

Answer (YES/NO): NO